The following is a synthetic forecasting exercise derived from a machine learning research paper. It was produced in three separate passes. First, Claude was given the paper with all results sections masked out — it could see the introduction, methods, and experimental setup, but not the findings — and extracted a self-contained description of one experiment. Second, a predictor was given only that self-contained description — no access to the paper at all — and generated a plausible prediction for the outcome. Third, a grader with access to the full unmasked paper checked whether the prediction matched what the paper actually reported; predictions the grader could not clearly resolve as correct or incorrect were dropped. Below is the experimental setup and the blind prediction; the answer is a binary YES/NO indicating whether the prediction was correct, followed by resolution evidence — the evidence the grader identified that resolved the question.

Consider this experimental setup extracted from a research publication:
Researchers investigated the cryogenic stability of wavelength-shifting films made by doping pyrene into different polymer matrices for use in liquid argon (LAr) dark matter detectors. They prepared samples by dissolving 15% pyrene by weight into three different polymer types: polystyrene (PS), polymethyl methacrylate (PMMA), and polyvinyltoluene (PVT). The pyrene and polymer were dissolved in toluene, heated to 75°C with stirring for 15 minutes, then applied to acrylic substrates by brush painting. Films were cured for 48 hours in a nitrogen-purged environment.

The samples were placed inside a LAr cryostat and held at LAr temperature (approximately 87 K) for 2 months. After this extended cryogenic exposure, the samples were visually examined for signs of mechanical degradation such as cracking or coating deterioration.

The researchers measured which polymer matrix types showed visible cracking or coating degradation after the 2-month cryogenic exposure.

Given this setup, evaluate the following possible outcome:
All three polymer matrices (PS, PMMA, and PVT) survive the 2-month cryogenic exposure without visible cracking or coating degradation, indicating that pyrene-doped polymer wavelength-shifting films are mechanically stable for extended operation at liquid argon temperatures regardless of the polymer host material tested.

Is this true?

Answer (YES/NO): NO